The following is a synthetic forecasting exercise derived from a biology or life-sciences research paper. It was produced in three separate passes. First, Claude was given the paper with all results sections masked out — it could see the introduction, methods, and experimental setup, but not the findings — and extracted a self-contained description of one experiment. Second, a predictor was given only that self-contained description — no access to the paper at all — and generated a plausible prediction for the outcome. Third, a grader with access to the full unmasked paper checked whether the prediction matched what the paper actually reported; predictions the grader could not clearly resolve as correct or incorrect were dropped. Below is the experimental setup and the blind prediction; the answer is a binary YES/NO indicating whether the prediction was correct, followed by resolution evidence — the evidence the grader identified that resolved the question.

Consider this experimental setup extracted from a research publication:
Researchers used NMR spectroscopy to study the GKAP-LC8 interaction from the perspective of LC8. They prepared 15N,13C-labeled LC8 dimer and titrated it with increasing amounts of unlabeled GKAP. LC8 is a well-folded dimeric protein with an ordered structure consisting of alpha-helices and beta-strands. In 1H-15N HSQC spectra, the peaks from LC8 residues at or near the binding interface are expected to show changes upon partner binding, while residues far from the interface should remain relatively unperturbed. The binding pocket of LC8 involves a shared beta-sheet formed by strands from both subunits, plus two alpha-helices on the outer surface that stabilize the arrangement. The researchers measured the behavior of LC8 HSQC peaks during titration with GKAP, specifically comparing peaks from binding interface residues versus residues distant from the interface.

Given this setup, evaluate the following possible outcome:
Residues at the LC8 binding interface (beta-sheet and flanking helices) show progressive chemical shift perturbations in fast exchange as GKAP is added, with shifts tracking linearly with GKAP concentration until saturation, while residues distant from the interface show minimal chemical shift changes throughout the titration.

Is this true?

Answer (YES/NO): NO